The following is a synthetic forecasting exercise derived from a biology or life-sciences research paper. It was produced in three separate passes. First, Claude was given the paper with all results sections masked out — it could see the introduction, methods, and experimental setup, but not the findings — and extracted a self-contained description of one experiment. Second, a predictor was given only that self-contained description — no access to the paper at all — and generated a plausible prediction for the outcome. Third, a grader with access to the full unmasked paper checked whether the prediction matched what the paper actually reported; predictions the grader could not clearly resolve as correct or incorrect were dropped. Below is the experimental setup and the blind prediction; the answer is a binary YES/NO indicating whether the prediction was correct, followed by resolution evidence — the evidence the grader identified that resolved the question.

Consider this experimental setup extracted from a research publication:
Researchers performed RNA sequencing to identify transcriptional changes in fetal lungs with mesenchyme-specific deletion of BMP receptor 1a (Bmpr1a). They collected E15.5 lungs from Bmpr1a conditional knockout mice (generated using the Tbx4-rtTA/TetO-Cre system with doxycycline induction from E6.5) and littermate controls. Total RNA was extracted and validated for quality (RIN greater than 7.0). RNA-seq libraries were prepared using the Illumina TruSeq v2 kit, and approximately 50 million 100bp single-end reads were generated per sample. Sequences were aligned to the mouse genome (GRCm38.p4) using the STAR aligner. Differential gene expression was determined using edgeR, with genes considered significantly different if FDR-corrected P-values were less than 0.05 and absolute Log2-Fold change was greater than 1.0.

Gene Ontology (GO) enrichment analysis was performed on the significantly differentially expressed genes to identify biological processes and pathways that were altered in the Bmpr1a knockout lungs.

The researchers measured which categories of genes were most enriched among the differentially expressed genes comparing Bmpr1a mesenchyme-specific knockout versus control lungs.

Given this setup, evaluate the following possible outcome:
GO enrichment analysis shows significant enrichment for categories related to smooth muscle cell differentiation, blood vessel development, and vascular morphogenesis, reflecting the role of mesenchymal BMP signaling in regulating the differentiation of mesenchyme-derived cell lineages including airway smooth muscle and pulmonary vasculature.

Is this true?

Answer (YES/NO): NO